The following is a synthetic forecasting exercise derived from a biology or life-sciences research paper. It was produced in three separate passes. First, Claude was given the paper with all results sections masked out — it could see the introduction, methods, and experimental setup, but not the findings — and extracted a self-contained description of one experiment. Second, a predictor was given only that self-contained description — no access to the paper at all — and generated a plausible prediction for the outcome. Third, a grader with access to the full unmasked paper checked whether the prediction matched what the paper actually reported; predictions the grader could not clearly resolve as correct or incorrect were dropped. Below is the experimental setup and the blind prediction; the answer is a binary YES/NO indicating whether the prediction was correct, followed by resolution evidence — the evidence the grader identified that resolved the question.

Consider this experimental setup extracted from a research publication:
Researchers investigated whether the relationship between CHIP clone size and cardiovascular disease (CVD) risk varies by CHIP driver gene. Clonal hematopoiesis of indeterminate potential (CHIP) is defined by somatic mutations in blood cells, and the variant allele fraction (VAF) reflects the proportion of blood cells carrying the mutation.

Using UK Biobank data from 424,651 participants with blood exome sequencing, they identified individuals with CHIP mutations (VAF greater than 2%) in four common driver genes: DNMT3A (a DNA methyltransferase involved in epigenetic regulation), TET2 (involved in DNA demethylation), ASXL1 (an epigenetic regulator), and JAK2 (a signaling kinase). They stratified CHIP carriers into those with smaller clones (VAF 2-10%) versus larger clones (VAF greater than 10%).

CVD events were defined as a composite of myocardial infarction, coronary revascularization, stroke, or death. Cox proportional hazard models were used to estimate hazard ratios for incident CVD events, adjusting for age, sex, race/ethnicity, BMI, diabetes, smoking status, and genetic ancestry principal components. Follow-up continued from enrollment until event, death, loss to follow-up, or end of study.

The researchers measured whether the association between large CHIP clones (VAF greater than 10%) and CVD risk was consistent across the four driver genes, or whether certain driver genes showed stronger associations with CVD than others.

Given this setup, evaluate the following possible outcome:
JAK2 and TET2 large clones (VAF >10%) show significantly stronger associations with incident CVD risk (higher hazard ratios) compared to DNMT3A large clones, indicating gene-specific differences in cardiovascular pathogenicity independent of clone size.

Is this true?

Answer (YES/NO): NO